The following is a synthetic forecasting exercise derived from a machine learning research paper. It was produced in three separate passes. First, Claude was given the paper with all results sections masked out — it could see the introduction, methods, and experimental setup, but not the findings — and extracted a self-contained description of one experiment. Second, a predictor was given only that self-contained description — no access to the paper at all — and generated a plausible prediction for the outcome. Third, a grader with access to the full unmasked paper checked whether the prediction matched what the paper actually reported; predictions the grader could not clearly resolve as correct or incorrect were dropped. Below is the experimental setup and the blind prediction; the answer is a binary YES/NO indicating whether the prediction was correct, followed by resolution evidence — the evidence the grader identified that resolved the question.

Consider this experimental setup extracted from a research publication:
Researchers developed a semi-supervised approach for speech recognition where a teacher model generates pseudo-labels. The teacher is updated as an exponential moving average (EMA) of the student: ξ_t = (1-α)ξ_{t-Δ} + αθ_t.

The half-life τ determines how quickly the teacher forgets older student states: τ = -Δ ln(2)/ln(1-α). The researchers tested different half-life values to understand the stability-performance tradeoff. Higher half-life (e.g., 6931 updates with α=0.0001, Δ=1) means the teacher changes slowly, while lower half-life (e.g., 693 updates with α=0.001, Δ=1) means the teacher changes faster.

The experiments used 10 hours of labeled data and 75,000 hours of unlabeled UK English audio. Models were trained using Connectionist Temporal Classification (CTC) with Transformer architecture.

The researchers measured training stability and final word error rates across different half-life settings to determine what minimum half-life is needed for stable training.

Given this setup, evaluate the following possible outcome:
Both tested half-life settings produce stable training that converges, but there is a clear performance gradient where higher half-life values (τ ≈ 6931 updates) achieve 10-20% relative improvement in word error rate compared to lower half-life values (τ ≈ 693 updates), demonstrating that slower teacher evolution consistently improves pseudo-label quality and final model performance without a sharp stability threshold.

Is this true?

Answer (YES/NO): NO